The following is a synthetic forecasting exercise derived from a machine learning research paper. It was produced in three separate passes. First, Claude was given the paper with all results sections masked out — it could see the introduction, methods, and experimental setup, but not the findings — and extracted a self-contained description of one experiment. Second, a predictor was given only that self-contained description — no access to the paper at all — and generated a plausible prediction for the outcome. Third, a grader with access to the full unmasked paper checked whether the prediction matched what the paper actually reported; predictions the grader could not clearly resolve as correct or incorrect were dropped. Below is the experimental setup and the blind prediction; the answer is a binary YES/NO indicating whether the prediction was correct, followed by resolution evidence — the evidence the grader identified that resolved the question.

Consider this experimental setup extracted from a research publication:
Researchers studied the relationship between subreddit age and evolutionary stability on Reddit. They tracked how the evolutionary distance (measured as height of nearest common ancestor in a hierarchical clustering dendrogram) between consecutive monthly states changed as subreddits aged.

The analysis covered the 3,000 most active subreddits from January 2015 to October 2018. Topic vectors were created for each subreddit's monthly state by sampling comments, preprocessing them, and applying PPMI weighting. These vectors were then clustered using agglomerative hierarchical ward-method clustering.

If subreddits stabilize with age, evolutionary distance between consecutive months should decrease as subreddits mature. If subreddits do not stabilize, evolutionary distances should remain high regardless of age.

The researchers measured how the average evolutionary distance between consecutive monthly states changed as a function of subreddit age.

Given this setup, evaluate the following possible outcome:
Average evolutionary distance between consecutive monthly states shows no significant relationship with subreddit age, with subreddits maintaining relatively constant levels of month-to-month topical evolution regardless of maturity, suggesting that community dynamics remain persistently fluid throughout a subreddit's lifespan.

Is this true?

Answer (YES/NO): YES